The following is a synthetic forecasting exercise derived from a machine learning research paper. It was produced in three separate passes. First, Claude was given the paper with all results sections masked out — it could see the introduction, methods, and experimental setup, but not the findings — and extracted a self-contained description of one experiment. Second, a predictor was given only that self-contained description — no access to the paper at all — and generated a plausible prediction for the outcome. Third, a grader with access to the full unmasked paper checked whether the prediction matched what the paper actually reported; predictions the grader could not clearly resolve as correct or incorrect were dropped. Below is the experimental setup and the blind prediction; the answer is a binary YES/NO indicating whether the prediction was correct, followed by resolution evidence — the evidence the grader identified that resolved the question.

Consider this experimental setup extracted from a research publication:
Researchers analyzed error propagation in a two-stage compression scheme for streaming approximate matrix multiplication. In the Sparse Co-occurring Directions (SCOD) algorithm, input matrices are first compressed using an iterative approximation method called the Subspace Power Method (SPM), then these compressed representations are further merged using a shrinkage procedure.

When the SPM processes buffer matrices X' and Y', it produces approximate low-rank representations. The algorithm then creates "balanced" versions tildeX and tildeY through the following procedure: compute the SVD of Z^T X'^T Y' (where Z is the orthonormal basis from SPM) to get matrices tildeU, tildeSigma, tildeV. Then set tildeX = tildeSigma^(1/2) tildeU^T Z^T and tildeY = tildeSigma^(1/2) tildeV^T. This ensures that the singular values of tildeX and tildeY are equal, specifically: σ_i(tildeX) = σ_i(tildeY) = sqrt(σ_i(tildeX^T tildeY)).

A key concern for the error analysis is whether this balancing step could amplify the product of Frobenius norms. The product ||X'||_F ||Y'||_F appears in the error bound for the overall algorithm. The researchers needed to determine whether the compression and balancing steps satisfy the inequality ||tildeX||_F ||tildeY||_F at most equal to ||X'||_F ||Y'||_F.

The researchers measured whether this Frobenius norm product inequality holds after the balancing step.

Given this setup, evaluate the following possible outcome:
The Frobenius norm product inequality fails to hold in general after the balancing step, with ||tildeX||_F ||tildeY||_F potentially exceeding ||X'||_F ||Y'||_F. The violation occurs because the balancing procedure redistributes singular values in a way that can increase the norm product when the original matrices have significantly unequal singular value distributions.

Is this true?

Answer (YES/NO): NO